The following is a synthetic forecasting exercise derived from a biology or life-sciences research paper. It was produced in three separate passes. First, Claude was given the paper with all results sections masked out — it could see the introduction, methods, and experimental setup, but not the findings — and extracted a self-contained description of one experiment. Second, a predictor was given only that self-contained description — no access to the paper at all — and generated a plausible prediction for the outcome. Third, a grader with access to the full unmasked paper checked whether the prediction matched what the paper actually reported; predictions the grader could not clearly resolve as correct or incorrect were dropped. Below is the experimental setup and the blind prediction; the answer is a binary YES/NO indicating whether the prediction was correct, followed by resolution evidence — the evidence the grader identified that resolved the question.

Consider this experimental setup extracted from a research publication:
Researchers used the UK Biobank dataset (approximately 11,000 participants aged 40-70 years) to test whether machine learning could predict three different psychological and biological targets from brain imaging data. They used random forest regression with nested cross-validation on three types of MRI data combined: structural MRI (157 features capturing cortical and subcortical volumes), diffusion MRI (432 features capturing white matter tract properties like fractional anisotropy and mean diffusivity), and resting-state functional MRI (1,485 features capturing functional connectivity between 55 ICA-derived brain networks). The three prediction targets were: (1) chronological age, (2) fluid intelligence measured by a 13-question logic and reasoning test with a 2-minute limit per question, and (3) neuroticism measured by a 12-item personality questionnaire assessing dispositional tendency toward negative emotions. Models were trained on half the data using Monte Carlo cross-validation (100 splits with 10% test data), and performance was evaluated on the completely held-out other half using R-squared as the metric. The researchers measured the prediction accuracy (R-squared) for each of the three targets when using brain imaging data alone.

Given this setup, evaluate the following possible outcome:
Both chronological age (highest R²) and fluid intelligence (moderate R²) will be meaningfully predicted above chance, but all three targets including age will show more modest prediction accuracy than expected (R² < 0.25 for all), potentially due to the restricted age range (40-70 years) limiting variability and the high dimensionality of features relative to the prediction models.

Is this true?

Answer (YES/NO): NO